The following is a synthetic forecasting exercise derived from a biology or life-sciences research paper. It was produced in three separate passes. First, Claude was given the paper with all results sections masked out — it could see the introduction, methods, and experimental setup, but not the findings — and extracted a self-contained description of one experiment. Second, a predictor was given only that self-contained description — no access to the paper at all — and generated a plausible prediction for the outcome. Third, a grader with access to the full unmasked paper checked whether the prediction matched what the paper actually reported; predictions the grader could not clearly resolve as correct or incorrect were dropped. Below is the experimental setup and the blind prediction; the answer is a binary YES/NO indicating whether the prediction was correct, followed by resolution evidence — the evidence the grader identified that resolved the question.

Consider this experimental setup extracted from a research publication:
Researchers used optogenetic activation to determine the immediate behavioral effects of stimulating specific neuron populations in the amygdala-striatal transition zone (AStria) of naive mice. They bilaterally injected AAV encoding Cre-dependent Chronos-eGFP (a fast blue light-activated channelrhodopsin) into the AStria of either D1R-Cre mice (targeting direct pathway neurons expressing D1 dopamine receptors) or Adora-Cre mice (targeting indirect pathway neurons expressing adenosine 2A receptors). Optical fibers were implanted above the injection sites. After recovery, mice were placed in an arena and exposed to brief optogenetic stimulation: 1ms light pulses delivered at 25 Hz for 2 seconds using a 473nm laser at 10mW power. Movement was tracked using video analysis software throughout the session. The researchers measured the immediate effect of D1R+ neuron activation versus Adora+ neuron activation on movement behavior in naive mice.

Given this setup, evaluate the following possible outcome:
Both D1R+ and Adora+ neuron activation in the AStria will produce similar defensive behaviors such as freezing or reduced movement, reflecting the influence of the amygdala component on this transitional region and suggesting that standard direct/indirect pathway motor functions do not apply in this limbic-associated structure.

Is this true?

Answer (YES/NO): NO